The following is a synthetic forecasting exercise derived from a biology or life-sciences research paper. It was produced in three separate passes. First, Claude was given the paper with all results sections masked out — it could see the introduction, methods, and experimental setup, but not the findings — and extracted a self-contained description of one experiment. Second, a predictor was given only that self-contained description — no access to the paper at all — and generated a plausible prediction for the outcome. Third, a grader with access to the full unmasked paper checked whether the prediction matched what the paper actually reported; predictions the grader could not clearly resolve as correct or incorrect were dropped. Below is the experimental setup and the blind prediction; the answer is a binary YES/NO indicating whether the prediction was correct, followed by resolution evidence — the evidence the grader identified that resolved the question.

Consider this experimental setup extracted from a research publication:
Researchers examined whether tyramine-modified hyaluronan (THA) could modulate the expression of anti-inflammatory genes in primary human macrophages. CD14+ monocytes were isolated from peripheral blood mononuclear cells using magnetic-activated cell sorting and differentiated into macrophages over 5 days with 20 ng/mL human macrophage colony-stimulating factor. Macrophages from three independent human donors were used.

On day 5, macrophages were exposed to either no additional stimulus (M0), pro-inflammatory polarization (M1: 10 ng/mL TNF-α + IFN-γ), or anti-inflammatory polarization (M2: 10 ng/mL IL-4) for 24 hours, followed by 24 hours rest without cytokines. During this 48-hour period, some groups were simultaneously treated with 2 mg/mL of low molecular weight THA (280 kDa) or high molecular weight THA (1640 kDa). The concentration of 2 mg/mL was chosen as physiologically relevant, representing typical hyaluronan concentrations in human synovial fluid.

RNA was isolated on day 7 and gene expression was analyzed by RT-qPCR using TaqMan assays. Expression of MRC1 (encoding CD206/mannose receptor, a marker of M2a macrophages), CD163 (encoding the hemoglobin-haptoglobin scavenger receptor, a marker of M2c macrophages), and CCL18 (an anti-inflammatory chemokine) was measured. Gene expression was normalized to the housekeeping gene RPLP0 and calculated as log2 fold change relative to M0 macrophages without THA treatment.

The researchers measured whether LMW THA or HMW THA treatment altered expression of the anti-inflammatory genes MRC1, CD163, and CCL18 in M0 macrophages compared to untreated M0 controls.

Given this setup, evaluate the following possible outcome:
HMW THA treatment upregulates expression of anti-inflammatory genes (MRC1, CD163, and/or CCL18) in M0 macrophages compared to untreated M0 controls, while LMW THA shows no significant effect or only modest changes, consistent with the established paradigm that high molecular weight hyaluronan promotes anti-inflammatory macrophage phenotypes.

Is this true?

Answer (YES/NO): NO